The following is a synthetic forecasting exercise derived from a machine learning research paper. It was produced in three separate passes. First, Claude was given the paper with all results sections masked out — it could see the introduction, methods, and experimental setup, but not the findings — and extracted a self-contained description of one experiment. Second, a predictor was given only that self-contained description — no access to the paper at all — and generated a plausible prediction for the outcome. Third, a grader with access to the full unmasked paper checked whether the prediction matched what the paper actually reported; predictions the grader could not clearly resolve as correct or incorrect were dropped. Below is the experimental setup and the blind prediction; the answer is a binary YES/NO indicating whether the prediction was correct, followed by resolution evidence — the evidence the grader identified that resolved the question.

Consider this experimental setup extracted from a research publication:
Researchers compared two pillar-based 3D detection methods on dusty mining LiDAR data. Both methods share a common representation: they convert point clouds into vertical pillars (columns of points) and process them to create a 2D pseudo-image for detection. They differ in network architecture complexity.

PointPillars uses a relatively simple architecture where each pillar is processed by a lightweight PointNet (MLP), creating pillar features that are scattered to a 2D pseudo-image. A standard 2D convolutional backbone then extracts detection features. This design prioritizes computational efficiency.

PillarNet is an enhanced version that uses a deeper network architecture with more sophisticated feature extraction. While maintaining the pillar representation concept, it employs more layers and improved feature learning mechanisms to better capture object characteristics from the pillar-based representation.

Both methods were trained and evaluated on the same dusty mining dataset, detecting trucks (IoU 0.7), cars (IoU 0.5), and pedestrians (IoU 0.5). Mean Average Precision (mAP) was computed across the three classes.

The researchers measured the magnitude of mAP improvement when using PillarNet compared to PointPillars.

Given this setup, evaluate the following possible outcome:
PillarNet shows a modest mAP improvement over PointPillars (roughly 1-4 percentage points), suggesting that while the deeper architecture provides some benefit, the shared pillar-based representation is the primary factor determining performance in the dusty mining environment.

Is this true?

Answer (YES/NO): NO